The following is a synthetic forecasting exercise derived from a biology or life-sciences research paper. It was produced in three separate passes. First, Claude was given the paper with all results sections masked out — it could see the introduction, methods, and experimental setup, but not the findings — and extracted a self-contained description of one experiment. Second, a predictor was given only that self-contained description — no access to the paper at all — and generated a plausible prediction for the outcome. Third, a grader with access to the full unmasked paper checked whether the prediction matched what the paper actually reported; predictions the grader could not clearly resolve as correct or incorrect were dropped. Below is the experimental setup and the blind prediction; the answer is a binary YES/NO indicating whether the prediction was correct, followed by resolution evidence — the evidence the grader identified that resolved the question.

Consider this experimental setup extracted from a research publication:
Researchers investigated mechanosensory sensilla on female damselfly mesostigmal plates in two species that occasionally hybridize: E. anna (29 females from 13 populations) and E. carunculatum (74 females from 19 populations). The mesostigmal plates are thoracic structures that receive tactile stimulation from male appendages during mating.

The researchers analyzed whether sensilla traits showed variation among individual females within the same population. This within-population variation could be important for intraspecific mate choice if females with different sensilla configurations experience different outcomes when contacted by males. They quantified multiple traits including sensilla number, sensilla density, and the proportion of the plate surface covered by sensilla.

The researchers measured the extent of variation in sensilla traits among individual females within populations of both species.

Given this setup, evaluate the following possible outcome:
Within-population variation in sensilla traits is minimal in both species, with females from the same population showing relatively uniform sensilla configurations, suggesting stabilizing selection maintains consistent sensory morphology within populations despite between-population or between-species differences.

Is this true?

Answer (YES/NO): NO